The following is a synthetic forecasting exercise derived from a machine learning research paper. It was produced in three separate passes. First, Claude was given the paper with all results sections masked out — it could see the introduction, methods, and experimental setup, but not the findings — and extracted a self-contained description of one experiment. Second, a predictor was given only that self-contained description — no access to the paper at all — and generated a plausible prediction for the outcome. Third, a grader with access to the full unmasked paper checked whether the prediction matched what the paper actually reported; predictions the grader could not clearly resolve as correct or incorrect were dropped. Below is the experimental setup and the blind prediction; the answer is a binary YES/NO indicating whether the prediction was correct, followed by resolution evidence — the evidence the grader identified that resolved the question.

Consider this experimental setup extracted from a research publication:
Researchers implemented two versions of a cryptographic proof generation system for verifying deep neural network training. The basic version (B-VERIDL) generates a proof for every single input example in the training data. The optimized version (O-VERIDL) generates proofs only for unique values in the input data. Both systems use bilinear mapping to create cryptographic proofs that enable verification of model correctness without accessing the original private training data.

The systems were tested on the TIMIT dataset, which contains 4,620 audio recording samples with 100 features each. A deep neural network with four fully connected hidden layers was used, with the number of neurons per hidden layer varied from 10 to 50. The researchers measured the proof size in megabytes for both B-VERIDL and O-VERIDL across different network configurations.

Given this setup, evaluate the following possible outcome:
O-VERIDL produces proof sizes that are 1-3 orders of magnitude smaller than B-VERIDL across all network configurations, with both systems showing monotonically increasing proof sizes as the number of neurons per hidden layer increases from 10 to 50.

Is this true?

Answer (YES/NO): NO